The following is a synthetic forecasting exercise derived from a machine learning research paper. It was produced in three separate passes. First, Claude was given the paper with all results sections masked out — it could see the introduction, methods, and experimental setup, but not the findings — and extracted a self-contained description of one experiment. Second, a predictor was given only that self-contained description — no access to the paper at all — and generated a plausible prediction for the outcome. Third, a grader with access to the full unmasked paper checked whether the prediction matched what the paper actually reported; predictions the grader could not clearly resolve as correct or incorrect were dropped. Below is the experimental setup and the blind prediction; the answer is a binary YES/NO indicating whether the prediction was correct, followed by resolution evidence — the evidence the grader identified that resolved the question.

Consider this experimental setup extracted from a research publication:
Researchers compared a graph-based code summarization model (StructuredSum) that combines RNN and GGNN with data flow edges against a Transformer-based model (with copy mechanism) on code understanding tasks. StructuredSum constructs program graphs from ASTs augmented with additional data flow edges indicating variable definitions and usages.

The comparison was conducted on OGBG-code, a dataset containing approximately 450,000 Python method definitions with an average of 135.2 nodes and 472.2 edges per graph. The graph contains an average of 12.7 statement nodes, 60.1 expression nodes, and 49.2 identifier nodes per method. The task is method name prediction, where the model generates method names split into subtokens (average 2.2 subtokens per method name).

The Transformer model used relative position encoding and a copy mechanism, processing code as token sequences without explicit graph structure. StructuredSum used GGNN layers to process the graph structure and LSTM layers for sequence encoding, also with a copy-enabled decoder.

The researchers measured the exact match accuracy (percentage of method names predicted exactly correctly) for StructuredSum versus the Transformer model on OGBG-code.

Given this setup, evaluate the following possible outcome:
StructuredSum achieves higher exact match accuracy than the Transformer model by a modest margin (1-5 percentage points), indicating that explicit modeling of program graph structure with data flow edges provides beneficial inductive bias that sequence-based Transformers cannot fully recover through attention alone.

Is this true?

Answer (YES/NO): NO